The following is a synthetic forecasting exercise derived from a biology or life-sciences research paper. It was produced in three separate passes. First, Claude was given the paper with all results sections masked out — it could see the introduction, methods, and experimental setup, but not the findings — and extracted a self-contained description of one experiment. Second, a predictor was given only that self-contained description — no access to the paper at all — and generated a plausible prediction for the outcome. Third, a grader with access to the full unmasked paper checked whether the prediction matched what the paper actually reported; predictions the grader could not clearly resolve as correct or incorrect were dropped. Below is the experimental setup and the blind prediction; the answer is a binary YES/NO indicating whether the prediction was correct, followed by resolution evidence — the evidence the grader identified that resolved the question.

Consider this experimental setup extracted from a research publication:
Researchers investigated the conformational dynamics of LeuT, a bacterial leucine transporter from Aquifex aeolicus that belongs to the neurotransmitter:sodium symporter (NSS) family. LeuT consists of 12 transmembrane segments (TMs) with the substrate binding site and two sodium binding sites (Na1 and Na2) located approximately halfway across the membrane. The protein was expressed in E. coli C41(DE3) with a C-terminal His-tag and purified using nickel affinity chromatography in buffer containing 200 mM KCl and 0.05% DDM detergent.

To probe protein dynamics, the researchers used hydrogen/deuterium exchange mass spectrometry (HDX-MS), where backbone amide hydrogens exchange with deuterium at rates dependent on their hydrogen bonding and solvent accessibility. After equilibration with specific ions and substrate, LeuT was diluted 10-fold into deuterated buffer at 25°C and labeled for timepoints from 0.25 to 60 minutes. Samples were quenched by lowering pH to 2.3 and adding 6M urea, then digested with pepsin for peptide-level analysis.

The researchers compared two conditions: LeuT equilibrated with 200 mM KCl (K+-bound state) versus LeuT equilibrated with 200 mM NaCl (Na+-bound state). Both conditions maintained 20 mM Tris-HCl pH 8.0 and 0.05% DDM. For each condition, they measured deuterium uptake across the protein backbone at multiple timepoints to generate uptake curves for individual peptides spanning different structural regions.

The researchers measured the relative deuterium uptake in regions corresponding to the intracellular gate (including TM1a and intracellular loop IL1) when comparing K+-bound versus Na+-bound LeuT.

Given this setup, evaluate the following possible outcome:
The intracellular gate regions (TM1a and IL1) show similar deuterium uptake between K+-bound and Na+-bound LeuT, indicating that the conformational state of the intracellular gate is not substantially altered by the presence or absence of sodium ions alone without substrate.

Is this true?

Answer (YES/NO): NO